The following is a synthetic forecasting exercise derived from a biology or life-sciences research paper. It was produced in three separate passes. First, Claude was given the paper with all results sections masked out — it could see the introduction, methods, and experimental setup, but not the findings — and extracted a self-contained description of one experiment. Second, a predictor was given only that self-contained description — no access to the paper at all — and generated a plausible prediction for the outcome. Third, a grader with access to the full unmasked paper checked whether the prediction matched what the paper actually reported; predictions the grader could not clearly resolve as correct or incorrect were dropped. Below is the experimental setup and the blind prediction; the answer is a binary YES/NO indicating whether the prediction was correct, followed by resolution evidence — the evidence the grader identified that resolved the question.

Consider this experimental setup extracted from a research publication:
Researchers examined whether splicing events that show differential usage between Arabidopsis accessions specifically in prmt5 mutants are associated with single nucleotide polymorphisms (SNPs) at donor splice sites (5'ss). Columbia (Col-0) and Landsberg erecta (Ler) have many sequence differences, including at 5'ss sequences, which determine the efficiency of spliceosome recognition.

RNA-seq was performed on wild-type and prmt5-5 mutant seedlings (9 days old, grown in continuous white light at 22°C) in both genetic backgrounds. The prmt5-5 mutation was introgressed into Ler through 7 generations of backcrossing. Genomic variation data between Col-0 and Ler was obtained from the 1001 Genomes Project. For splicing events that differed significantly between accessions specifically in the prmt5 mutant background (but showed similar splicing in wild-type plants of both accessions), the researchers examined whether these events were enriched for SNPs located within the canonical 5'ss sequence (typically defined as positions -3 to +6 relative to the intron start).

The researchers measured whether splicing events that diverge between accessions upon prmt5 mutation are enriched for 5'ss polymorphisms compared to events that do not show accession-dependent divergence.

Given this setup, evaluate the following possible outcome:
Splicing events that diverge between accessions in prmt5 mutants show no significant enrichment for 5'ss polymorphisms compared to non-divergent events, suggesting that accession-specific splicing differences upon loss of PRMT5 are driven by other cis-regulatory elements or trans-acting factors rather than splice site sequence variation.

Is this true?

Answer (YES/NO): NO